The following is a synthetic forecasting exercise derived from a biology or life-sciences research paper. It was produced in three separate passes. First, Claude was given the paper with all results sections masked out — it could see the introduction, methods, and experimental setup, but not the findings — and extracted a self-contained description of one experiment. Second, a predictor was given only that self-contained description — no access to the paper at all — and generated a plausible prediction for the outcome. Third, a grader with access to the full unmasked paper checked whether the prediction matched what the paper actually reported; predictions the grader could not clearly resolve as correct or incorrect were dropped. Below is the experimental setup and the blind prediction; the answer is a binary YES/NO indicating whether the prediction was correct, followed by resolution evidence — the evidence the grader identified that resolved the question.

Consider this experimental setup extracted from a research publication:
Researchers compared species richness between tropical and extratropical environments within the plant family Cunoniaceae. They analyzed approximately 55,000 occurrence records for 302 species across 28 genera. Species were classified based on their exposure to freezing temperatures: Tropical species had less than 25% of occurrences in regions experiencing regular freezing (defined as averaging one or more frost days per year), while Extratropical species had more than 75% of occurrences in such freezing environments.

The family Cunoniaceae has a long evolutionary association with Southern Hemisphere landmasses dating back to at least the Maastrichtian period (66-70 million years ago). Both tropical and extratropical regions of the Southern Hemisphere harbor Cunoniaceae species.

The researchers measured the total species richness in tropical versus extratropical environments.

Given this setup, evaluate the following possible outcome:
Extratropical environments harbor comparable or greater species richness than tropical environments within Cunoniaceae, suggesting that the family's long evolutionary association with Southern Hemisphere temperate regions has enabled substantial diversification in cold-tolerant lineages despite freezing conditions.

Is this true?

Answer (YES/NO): NO